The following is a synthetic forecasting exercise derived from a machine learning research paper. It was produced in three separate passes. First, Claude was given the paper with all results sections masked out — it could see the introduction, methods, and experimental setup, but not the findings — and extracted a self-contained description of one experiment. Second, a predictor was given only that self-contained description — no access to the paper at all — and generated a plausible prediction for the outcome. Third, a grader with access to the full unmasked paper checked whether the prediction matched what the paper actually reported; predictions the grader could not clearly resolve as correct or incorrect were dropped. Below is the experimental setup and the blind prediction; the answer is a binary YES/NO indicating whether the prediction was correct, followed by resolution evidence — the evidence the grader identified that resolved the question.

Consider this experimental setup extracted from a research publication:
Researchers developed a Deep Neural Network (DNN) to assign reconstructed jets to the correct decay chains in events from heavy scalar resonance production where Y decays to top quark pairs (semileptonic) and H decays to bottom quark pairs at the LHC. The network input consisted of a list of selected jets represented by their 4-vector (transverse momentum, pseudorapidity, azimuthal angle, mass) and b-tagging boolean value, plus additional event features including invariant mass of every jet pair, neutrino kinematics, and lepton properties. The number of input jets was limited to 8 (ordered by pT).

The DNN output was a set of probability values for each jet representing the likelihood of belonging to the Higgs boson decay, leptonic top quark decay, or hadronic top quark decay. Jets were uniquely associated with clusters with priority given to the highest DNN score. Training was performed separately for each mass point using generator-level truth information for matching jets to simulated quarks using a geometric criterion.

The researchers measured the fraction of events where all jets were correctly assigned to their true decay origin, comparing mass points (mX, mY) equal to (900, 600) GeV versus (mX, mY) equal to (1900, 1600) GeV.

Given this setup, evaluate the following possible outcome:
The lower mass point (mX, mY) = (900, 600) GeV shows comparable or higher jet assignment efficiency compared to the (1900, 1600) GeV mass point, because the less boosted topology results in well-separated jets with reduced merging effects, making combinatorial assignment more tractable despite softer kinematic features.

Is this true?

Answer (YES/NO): NO